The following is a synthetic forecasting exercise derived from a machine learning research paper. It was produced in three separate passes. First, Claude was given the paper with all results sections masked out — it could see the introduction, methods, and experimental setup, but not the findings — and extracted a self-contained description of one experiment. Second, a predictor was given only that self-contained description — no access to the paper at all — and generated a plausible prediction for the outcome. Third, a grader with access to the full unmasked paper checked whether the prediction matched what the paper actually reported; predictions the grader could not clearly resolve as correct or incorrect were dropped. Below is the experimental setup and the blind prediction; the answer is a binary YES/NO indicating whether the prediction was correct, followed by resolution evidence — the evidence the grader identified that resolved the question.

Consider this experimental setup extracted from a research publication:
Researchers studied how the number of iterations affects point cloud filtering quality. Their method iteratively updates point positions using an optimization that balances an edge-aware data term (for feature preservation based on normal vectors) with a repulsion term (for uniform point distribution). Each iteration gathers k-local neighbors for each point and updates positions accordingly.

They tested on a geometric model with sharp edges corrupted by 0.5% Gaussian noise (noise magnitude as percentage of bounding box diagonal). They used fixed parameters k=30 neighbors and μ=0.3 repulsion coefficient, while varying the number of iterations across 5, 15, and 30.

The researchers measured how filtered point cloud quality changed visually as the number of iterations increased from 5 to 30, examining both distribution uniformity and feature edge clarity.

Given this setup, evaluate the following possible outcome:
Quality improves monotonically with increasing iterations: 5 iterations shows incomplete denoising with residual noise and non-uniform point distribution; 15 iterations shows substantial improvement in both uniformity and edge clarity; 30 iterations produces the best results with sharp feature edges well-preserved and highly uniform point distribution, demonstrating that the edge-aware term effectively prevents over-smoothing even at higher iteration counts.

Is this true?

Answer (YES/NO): NO